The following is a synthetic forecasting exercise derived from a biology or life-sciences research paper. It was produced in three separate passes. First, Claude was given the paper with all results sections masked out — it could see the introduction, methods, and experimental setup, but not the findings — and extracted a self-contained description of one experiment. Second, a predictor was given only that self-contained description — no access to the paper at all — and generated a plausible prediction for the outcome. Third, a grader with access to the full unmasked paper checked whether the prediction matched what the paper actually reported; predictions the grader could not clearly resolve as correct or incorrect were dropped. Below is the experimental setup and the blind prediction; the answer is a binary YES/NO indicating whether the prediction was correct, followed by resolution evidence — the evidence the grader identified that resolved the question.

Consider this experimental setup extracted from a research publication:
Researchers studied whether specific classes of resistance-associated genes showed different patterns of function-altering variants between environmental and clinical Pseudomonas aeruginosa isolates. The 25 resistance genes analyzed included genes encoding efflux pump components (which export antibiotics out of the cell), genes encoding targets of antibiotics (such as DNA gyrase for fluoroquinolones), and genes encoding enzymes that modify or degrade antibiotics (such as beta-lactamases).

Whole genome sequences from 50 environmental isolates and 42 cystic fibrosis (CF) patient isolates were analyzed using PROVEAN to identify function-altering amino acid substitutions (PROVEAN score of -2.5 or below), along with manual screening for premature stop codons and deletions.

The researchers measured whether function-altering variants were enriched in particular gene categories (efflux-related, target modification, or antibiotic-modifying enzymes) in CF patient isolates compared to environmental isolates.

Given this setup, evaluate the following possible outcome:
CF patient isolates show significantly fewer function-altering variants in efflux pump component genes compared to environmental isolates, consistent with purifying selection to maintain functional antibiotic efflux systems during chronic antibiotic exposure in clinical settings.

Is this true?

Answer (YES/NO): NO